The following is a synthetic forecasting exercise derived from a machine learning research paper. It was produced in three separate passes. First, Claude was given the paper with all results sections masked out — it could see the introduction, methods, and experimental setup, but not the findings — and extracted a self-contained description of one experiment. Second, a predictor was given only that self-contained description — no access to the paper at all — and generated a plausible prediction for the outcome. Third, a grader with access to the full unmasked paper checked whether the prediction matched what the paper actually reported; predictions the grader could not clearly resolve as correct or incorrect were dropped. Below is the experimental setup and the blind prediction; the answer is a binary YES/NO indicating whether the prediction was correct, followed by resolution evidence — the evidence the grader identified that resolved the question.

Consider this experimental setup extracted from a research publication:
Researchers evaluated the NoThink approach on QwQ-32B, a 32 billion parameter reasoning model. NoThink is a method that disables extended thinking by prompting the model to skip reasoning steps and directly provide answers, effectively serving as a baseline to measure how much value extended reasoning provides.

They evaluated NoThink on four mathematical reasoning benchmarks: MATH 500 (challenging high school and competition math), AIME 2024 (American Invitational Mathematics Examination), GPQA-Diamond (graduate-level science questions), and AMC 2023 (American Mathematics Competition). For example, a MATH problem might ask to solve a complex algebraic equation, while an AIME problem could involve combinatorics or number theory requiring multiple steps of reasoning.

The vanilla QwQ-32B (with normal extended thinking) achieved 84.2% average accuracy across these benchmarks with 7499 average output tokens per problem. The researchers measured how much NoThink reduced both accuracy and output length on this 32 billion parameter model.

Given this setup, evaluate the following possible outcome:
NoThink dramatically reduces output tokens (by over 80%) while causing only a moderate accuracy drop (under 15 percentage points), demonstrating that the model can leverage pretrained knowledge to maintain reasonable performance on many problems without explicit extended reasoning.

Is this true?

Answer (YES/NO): NO